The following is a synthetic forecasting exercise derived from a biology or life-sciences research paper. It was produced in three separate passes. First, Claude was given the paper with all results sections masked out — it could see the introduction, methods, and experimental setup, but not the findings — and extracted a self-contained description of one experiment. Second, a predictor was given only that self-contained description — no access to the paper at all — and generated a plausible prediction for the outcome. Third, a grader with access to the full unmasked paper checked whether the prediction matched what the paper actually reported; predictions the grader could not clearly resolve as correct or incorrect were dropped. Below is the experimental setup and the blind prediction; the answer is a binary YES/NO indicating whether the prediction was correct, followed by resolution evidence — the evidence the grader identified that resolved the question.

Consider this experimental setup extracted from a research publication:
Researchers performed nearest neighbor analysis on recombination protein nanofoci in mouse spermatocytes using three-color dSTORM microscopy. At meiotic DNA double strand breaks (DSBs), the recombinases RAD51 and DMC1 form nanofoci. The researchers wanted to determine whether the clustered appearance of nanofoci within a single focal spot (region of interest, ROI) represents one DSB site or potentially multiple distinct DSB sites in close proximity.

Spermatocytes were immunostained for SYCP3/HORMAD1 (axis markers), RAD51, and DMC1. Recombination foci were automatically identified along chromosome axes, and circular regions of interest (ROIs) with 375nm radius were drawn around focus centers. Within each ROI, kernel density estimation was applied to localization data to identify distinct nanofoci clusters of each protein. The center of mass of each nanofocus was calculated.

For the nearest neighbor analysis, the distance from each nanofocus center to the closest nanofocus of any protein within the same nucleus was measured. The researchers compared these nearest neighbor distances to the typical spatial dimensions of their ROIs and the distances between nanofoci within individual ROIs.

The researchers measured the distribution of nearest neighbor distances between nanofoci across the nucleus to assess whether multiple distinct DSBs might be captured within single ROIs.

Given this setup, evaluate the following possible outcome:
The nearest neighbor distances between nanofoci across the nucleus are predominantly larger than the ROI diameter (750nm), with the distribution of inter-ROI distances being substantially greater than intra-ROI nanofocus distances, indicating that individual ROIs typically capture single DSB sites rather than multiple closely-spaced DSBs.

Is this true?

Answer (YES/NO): NO